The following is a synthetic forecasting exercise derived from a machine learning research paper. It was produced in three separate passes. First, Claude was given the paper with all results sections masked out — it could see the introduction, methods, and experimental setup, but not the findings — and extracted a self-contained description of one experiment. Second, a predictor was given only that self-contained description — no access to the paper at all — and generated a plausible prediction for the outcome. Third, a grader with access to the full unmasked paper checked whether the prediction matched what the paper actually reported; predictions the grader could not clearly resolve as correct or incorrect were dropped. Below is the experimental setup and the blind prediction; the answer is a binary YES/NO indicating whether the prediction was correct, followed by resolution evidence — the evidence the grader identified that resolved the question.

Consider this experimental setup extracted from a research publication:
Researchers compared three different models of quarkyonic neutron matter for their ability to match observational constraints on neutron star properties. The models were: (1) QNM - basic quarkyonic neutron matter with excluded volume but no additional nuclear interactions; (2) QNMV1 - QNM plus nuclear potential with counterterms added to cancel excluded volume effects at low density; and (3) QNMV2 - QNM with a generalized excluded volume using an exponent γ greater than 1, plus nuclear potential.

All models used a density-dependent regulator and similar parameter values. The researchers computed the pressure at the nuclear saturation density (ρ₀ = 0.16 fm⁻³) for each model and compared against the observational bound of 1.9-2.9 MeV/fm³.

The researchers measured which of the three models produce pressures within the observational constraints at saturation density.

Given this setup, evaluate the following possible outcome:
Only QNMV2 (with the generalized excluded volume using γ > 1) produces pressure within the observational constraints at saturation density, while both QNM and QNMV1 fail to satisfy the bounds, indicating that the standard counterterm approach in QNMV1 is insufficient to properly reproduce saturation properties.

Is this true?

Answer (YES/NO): NO